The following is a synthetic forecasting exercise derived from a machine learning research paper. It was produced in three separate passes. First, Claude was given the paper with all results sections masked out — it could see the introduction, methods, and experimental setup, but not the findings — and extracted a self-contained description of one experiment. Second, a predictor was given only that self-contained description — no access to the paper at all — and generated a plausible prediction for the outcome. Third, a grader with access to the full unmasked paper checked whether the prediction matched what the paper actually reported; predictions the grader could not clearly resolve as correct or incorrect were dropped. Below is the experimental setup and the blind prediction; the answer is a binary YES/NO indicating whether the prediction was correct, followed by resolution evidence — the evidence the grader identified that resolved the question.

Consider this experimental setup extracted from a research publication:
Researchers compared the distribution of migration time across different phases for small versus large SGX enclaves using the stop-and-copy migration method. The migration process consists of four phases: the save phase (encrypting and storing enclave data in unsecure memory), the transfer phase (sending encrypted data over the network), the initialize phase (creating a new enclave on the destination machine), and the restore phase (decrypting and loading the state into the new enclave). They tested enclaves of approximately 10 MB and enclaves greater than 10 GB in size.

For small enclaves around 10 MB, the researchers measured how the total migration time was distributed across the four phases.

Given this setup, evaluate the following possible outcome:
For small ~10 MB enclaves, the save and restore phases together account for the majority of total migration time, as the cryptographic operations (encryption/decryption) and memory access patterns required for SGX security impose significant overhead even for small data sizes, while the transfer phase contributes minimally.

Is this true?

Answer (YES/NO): NO